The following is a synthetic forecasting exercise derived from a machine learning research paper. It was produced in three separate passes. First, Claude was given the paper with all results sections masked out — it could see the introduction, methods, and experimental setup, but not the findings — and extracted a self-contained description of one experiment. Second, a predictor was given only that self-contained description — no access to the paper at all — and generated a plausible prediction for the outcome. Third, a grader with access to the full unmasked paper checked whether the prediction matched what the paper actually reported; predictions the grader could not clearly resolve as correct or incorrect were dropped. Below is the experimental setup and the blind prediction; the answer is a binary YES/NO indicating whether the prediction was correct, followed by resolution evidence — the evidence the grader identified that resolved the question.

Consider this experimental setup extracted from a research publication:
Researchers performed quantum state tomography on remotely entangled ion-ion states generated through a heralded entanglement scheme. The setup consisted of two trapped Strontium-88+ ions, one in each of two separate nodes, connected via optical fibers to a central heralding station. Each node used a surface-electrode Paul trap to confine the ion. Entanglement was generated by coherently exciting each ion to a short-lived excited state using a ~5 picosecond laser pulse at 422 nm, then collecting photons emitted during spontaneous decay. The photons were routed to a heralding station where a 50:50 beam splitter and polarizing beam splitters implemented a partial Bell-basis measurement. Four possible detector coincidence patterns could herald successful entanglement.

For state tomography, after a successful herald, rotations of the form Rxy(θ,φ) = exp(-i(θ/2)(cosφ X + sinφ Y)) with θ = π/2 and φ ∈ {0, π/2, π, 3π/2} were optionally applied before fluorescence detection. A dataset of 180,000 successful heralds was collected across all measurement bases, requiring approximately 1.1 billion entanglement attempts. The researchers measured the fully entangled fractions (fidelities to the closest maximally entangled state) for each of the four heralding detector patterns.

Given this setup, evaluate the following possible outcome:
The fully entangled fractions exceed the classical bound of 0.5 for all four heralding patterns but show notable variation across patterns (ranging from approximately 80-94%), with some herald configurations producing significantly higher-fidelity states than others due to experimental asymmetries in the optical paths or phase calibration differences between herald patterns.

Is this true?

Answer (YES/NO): NO